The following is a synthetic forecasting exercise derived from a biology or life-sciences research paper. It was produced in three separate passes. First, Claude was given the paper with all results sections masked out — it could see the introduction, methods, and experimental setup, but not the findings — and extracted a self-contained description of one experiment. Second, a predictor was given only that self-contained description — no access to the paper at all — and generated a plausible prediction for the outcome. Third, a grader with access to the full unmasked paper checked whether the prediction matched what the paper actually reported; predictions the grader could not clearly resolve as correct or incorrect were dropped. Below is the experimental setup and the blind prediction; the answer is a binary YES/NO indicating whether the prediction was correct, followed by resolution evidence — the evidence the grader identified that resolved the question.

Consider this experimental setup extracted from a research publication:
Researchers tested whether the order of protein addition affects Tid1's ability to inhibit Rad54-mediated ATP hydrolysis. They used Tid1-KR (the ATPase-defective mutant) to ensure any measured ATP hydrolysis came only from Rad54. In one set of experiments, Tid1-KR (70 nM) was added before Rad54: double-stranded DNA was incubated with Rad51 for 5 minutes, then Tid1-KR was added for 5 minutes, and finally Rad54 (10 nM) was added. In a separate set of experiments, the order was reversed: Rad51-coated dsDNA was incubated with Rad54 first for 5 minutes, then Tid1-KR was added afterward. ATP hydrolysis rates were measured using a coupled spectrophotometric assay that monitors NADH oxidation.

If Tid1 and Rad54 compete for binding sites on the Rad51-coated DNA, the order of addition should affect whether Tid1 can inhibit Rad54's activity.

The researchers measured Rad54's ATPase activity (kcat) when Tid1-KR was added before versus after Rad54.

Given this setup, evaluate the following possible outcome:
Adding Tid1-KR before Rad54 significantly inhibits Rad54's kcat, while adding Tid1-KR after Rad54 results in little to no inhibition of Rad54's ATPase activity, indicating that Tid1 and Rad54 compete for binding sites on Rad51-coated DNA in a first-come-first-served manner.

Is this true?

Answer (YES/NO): YES